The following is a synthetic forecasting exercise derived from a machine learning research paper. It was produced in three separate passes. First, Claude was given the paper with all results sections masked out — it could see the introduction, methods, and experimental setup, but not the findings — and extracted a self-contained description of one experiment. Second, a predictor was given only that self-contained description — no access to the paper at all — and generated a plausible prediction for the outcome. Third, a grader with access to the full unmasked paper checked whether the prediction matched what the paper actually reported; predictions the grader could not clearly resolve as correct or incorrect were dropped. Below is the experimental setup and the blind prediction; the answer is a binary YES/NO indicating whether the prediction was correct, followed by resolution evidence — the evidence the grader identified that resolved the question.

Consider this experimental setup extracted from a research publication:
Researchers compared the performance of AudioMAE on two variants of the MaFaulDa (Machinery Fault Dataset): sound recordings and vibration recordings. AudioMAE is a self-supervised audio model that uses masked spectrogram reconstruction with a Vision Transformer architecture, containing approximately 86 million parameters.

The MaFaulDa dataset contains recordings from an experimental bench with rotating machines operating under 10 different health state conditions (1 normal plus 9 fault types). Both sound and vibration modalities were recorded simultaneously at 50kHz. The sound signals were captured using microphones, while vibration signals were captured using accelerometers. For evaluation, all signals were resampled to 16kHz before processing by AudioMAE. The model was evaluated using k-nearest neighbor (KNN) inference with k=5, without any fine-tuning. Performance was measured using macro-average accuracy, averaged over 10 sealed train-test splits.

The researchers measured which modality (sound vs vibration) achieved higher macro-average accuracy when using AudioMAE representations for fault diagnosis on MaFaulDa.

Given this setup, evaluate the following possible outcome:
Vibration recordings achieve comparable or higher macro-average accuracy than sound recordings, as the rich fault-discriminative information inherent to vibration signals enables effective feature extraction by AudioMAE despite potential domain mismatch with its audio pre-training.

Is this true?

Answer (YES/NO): YES